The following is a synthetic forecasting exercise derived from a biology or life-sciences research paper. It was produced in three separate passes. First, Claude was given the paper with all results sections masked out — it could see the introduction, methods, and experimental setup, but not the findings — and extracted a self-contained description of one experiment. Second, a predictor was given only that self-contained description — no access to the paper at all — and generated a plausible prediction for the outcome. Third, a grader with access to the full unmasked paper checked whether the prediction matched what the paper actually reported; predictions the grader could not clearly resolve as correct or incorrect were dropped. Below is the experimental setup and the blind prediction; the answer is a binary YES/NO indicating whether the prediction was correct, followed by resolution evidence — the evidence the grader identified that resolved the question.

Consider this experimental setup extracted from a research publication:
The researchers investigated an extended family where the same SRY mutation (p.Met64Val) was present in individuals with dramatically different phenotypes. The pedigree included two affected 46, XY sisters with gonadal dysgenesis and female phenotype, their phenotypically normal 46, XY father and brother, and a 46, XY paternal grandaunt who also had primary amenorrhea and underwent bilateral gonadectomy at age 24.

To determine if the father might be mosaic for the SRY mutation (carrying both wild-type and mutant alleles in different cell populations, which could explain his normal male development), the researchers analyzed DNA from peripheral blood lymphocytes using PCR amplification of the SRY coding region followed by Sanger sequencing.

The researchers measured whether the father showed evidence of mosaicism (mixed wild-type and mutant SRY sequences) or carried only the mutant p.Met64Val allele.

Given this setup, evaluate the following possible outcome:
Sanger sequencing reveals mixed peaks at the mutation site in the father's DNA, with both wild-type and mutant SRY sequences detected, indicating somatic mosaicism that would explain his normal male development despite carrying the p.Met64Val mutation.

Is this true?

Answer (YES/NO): NO